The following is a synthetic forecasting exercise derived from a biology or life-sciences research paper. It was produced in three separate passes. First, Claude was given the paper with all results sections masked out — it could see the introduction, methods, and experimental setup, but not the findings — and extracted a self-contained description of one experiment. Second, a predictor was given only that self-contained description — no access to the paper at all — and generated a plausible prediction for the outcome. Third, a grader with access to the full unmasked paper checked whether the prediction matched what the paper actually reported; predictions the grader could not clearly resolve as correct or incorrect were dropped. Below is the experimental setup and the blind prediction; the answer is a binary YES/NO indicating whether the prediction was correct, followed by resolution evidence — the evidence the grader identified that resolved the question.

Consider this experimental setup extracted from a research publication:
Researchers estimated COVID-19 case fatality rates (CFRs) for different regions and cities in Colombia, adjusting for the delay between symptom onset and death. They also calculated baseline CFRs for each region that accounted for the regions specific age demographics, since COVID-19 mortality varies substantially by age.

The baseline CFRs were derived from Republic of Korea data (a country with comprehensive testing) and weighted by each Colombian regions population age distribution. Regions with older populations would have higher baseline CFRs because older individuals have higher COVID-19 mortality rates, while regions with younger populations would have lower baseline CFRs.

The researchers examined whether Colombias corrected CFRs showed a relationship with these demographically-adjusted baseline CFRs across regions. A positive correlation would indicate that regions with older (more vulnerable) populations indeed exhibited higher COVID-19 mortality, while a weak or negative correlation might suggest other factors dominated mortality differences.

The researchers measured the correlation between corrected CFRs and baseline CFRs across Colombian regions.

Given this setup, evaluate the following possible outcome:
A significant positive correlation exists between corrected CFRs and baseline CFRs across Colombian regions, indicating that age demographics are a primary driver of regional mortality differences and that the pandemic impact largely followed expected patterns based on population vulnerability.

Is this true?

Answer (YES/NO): YES